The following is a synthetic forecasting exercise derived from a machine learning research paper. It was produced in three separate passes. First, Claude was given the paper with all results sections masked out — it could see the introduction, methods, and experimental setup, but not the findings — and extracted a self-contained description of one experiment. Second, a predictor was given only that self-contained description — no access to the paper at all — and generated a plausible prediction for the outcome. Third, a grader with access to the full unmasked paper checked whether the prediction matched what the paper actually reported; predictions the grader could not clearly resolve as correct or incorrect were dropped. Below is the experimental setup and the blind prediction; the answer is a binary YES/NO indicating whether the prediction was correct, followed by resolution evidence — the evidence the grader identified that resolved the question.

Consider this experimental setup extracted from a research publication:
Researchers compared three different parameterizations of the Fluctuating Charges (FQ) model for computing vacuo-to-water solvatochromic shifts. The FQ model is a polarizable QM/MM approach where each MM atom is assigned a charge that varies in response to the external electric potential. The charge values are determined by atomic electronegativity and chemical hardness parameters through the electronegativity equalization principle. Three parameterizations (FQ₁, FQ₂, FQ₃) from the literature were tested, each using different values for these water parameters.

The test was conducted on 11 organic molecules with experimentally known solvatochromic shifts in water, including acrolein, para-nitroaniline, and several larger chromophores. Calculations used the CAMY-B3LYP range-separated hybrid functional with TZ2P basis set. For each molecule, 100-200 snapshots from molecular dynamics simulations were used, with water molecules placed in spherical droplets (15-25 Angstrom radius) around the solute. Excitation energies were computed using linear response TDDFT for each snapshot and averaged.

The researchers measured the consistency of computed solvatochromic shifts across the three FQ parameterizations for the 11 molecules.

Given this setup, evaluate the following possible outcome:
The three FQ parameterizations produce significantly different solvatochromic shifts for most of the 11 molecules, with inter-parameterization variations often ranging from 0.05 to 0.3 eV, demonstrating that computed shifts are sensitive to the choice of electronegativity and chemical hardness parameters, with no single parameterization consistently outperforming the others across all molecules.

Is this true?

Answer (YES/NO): YES